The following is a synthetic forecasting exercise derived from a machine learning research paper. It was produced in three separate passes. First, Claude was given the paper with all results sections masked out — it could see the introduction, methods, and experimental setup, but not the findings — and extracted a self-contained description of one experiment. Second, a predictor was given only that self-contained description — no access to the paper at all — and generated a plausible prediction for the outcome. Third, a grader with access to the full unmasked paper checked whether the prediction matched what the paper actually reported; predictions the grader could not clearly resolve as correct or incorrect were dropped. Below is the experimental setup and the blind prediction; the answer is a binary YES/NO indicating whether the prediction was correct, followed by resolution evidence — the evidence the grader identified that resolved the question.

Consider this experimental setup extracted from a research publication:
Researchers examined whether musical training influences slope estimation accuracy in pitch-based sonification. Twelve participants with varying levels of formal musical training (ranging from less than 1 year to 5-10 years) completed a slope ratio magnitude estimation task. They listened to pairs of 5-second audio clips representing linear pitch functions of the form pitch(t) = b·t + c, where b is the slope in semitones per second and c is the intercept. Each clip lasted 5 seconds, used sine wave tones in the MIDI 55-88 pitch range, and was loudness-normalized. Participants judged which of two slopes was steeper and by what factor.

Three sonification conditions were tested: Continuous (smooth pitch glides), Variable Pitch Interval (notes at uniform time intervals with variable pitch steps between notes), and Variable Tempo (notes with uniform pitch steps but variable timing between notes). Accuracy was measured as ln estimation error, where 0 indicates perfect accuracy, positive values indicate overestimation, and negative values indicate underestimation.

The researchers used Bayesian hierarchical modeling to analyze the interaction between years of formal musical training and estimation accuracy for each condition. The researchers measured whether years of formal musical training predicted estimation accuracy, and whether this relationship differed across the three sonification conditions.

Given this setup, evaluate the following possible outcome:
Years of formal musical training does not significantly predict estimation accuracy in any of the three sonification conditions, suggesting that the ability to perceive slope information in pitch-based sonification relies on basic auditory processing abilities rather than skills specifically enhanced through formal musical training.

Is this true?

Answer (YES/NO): NO